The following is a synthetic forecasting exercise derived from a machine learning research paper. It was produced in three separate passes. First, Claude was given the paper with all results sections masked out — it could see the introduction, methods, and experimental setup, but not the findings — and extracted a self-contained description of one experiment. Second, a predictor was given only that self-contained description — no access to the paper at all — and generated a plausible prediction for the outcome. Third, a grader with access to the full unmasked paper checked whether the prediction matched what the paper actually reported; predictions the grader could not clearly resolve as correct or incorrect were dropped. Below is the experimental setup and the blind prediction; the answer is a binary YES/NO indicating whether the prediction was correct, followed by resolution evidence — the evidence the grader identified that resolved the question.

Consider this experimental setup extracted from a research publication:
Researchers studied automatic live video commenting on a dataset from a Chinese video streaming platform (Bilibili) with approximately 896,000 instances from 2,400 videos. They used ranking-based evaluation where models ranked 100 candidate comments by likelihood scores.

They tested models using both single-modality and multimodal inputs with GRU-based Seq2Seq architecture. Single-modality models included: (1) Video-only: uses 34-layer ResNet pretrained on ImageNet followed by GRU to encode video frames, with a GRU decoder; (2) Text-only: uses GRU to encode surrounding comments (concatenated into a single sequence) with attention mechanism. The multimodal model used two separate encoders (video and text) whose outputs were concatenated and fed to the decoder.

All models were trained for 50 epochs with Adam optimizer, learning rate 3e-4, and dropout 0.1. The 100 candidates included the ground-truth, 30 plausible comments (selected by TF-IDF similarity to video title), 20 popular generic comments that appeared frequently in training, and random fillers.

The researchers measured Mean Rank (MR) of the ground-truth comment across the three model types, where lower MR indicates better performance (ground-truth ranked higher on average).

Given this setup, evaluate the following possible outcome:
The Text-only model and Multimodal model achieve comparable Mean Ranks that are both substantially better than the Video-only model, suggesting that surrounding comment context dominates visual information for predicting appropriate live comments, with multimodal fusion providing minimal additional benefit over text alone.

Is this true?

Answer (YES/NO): NO